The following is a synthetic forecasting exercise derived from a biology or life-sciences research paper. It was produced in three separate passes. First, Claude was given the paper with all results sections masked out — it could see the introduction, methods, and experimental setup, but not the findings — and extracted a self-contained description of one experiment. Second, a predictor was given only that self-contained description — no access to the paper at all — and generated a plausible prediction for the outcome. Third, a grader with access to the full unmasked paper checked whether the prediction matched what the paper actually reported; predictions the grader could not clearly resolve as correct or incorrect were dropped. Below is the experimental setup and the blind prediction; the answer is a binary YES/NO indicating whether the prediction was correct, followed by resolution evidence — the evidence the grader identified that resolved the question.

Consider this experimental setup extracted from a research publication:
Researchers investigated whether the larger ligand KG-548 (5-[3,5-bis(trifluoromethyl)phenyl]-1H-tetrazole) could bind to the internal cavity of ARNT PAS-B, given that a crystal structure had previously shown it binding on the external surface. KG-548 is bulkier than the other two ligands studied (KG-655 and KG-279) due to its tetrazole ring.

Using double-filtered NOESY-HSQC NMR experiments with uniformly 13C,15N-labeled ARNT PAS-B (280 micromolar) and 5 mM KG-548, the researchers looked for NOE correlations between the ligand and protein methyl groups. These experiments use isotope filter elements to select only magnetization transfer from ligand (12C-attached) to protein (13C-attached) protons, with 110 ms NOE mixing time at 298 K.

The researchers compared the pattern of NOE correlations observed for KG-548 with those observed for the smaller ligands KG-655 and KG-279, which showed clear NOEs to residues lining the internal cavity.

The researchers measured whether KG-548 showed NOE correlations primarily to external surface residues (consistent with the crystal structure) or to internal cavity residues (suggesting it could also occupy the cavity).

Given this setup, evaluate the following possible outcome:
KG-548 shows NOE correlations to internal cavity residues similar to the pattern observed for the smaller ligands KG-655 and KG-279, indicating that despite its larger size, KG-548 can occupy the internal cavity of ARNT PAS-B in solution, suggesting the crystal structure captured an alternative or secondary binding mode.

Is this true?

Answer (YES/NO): NO